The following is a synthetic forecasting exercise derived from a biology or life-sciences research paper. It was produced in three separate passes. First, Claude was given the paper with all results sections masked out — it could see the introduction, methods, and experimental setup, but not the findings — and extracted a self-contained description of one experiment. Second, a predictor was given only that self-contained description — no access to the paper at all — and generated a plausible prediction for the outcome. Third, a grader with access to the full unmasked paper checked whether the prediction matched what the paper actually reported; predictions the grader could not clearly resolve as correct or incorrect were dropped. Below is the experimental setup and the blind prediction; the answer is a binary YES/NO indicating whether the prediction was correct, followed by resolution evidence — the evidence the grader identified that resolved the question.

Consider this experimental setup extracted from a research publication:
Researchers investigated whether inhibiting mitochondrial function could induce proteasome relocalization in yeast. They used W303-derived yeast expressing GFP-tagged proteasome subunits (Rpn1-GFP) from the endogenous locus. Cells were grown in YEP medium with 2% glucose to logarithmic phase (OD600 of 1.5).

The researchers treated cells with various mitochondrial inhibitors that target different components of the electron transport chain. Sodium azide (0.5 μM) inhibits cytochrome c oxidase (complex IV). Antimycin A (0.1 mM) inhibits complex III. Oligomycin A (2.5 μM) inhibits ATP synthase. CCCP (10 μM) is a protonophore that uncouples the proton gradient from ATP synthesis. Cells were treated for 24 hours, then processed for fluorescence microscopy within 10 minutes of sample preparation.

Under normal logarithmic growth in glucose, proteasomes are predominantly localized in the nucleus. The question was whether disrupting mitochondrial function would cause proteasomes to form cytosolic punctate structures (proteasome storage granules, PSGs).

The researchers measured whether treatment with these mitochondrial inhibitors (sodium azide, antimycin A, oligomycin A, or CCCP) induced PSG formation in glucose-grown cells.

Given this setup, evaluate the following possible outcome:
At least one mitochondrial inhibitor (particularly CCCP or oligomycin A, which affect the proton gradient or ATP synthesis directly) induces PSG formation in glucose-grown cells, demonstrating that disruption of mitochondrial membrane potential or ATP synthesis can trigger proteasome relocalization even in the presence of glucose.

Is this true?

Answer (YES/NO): YES